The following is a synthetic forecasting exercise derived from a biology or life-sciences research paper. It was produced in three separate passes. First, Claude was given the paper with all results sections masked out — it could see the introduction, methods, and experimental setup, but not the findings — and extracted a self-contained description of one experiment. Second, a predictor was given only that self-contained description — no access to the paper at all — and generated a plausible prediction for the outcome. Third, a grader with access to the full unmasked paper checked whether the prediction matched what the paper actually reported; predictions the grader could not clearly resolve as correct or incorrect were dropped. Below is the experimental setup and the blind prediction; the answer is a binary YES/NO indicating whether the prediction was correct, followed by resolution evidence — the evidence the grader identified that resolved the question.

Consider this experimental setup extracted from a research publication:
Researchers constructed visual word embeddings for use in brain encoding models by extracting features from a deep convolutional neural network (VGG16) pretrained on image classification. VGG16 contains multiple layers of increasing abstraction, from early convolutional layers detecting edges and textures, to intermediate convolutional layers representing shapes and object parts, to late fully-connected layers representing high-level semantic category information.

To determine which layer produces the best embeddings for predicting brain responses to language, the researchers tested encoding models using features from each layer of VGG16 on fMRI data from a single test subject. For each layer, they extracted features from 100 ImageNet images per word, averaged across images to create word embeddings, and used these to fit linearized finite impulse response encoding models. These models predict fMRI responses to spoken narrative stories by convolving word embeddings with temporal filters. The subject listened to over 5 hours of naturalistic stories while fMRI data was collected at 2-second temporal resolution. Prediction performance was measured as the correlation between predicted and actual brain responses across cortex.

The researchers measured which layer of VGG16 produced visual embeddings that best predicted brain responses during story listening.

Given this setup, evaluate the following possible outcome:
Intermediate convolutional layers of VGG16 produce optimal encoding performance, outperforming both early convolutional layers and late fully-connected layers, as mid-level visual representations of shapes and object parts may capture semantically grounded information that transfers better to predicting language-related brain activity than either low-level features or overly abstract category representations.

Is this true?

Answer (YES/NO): NO